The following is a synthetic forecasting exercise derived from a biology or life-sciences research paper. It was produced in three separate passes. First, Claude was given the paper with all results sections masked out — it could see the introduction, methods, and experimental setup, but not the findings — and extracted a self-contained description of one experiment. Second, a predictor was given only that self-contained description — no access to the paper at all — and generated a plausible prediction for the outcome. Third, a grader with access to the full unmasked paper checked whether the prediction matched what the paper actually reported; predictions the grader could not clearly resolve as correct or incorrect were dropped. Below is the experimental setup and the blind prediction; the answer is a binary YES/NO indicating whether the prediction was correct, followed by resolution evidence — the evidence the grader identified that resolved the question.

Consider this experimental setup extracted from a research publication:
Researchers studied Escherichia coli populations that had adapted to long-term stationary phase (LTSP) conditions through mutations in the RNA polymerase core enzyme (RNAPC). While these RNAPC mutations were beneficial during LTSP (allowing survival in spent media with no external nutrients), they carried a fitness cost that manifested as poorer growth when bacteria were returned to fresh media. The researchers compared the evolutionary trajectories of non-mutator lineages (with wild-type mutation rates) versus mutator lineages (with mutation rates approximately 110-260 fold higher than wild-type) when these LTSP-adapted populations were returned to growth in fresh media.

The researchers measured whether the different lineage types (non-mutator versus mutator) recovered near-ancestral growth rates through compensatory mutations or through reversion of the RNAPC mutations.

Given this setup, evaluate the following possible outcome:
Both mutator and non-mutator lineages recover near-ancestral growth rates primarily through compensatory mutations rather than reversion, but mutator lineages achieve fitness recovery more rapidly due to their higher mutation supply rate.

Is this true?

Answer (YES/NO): NO